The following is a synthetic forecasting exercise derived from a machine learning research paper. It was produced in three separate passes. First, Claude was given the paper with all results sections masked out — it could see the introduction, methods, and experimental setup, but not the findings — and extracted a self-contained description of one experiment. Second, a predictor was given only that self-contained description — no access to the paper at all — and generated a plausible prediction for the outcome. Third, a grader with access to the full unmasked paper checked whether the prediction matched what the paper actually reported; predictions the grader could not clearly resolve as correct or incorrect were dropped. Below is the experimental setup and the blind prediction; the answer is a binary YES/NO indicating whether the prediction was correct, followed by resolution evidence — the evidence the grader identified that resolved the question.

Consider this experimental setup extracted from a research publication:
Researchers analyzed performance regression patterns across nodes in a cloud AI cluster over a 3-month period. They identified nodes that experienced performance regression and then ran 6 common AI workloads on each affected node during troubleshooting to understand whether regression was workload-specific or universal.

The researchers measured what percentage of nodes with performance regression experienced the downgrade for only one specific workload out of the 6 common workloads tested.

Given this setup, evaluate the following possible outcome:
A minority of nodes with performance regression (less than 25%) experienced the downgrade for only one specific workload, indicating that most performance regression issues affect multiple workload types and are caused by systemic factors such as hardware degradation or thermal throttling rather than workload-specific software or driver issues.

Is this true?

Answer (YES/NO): YES